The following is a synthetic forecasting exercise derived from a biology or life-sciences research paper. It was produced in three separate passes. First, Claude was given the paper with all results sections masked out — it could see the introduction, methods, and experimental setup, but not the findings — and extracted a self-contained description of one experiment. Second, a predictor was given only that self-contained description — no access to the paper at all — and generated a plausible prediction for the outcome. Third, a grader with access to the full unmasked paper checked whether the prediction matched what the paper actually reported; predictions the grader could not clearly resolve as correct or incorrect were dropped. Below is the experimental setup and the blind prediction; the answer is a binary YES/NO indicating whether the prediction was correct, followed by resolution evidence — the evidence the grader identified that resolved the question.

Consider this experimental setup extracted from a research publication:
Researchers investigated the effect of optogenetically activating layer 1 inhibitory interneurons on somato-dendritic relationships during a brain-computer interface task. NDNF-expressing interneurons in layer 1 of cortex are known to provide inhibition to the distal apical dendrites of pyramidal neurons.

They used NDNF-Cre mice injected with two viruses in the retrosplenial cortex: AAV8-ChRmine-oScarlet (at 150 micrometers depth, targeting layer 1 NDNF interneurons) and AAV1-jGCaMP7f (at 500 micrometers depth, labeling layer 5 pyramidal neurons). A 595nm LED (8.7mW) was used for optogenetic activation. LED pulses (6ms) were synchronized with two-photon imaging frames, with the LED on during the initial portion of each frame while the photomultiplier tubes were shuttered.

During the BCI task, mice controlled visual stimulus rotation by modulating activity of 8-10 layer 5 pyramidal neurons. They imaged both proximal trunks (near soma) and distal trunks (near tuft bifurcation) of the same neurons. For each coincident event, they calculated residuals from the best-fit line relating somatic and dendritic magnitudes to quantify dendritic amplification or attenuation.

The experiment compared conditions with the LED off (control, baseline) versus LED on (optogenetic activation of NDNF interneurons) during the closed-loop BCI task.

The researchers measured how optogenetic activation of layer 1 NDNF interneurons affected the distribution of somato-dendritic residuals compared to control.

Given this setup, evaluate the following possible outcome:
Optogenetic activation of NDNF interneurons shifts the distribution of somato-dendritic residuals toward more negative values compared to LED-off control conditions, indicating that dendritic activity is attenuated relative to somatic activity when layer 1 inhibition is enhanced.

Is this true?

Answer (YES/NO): YES